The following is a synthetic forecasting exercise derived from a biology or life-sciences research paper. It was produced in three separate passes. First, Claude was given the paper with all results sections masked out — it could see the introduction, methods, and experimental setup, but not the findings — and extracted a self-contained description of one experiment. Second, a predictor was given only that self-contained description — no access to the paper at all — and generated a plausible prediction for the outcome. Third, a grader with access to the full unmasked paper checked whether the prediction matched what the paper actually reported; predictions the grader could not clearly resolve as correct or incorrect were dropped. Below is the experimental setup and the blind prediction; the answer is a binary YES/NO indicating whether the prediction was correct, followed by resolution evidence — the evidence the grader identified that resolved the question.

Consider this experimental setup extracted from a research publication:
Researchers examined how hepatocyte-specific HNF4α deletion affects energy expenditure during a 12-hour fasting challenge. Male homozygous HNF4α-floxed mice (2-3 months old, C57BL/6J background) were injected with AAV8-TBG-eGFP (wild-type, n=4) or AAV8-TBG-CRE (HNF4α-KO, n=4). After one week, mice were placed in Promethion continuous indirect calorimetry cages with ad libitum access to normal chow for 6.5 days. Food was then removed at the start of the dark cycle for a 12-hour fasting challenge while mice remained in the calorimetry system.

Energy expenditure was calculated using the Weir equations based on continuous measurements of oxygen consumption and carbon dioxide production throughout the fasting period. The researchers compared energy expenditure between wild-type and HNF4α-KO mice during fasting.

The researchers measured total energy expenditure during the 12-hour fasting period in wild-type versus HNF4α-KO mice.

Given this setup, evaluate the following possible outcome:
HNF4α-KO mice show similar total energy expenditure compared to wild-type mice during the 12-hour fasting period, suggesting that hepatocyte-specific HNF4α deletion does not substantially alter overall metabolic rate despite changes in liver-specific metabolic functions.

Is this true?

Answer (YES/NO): YES